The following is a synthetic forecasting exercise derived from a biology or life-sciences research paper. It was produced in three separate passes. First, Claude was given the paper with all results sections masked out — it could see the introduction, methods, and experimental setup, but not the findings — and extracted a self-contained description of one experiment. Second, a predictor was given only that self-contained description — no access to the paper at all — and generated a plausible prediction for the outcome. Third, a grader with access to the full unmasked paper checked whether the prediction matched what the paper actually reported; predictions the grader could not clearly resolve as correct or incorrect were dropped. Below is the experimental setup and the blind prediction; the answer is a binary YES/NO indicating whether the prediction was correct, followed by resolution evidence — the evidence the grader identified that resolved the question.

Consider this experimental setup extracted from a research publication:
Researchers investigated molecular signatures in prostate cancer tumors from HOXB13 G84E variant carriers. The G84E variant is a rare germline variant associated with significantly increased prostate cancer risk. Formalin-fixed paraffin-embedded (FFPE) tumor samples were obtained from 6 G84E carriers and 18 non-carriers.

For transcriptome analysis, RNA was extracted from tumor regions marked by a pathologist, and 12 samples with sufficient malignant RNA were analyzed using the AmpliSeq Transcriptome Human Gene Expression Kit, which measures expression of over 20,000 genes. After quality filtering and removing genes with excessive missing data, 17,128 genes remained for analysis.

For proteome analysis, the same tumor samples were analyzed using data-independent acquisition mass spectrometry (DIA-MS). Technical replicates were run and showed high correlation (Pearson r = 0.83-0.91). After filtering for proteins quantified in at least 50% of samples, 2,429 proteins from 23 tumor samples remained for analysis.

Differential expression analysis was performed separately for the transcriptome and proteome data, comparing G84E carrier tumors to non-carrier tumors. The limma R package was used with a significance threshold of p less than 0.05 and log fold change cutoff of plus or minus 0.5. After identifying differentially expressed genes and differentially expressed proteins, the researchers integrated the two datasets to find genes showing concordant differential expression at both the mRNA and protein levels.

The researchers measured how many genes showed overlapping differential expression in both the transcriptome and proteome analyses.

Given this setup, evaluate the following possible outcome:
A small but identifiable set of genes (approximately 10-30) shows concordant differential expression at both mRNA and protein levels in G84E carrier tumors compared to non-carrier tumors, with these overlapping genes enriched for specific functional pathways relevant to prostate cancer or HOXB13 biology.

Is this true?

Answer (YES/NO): NO